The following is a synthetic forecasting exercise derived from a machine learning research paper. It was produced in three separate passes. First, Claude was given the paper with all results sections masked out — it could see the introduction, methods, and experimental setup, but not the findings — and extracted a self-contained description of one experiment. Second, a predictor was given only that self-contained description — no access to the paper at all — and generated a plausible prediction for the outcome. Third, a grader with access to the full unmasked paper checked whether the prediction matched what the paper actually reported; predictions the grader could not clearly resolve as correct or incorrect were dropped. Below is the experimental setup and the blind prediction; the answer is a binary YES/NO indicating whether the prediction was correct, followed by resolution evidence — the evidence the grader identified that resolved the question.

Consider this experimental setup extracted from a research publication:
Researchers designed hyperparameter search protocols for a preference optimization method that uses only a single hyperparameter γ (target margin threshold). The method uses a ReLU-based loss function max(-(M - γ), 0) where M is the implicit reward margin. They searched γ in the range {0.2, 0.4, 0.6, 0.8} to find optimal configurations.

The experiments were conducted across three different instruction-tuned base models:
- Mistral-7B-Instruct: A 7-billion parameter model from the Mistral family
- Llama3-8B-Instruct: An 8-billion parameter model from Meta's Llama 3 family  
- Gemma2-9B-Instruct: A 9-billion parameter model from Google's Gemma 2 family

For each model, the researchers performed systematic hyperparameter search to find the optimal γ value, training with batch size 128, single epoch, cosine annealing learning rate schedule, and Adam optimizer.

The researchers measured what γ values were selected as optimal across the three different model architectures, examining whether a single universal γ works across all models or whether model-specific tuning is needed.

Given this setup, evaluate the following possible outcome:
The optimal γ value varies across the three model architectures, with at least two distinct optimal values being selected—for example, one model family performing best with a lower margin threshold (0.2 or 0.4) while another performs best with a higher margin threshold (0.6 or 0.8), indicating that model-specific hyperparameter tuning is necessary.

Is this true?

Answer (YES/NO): YES